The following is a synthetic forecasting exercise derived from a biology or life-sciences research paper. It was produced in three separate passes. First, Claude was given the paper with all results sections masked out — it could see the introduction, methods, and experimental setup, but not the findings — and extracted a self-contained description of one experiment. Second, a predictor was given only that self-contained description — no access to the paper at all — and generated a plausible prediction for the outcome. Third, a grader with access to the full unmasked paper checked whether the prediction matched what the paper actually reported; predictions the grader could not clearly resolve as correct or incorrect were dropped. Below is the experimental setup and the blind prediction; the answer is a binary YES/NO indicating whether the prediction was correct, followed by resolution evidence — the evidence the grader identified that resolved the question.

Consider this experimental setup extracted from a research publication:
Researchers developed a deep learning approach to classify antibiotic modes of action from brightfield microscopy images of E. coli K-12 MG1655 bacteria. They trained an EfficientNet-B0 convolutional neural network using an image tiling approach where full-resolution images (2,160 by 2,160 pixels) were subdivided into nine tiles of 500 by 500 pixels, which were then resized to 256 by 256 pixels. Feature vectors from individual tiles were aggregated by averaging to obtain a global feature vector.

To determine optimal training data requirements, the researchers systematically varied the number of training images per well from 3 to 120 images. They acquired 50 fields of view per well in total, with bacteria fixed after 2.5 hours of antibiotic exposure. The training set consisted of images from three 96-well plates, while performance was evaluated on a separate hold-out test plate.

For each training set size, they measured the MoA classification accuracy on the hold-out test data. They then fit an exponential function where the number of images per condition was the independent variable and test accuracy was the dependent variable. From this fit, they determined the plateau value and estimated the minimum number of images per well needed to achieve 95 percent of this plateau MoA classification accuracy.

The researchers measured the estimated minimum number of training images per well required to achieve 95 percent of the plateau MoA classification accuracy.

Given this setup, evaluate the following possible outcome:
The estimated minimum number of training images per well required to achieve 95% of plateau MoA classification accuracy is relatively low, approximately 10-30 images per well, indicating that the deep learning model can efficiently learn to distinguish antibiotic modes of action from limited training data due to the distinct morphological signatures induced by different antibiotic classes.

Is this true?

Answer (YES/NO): NO